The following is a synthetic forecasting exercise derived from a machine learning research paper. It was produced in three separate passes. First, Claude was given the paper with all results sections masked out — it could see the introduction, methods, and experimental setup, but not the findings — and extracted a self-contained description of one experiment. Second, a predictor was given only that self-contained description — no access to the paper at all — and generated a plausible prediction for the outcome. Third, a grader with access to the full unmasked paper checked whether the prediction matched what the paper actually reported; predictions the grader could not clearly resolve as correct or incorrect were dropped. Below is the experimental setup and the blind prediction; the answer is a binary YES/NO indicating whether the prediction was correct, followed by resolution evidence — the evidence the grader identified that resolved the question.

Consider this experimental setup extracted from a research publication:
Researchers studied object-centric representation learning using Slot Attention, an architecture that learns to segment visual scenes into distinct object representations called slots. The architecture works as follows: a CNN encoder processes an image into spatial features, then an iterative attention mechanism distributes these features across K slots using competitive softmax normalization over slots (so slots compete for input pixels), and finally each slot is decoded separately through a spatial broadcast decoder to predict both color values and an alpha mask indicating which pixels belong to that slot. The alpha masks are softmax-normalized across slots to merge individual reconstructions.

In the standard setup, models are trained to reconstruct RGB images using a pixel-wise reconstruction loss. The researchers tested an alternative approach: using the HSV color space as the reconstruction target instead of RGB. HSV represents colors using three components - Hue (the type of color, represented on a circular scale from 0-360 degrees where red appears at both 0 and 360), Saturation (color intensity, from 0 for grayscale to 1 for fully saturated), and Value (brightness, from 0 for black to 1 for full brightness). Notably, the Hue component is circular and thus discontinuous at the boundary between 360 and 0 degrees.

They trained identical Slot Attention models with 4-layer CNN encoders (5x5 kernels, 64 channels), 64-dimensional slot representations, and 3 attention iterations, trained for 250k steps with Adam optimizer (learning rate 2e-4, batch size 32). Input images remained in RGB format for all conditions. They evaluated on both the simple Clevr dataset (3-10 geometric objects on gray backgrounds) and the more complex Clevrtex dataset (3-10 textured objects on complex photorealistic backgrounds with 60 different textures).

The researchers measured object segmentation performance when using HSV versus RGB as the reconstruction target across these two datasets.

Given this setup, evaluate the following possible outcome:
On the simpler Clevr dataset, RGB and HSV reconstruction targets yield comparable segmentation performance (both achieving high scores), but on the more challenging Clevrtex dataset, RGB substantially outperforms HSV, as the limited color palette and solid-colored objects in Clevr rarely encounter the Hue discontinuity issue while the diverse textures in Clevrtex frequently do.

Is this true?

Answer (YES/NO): NO